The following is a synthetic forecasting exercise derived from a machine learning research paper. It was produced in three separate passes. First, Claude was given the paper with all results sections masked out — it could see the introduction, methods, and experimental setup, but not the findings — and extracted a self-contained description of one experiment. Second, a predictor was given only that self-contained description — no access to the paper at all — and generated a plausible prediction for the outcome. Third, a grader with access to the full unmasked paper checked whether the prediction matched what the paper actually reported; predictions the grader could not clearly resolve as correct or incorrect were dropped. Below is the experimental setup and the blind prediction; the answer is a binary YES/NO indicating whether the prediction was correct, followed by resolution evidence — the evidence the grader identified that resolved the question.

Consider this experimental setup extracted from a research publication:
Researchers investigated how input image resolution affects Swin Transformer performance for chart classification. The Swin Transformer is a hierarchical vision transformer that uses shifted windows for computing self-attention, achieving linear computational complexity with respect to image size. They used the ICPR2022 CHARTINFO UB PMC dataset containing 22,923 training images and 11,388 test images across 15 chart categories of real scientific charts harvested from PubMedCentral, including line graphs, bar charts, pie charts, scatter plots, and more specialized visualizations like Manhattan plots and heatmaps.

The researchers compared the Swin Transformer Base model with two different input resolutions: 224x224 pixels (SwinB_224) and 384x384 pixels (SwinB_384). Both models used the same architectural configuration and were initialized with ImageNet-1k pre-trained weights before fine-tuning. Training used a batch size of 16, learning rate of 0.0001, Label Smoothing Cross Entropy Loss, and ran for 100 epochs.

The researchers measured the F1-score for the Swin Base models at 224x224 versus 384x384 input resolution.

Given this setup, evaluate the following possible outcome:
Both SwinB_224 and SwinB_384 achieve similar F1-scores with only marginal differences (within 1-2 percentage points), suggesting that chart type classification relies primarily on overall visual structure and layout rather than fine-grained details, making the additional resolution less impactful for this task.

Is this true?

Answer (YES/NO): YES